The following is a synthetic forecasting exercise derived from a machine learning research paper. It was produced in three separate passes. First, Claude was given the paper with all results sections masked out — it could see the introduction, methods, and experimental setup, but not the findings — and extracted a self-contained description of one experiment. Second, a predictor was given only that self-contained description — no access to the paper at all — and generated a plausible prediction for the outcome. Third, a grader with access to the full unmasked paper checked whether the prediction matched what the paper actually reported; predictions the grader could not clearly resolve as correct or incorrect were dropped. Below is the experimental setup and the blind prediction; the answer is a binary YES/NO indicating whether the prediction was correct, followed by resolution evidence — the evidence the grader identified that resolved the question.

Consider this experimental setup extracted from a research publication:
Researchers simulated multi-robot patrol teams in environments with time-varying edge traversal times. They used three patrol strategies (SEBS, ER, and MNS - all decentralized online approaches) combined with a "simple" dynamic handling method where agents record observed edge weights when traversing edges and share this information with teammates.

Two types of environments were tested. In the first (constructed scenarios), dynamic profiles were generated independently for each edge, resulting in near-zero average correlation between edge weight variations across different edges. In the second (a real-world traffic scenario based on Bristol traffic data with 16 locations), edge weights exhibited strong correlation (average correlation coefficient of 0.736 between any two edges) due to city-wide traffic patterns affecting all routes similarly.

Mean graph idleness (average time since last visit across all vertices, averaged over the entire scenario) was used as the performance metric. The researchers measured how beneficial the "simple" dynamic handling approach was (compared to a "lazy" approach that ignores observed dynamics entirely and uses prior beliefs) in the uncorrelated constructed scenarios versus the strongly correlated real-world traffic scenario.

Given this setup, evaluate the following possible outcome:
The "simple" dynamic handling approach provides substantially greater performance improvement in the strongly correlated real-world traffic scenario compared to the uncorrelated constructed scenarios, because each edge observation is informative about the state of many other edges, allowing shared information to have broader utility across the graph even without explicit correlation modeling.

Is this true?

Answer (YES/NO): NO